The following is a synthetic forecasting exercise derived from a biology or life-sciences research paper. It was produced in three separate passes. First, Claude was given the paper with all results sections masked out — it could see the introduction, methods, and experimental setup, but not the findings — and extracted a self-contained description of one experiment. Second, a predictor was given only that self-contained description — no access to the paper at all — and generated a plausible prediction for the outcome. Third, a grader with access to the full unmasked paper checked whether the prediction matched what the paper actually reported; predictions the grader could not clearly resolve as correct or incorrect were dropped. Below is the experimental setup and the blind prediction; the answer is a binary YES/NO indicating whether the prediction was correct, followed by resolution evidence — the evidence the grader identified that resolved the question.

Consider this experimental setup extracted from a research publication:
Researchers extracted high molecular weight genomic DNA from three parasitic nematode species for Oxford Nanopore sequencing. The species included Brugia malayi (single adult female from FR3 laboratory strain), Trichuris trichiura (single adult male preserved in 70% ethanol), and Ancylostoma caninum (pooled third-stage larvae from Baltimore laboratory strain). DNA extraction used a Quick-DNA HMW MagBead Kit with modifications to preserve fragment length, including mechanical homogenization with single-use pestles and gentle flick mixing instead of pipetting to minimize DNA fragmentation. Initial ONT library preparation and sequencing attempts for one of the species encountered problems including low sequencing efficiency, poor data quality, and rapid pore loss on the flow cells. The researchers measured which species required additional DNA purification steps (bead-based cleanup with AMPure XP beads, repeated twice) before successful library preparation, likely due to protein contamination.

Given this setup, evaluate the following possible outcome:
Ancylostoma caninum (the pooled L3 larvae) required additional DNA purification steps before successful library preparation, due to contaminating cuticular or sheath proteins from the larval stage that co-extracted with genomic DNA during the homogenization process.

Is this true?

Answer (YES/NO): YES